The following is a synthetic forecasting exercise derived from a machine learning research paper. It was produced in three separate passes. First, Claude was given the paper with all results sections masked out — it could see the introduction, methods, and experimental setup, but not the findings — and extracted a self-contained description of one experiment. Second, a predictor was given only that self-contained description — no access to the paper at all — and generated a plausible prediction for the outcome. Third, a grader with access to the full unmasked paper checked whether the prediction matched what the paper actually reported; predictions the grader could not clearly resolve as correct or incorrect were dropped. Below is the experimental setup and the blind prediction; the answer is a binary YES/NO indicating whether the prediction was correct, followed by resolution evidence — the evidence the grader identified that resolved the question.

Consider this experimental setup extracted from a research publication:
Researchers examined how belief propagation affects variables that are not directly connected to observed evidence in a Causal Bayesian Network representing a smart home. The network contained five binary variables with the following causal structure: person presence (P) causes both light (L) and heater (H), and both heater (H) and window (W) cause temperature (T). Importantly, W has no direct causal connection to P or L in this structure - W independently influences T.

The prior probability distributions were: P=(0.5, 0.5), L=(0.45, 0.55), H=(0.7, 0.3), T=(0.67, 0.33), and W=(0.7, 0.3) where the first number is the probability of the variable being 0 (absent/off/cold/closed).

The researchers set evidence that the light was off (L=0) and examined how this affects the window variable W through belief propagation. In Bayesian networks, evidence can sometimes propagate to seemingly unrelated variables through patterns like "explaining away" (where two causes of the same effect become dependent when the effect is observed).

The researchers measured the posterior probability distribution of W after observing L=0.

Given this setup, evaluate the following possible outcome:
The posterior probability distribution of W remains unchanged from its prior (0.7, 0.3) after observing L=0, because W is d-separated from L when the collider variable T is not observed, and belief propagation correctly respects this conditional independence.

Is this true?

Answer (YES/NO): YES